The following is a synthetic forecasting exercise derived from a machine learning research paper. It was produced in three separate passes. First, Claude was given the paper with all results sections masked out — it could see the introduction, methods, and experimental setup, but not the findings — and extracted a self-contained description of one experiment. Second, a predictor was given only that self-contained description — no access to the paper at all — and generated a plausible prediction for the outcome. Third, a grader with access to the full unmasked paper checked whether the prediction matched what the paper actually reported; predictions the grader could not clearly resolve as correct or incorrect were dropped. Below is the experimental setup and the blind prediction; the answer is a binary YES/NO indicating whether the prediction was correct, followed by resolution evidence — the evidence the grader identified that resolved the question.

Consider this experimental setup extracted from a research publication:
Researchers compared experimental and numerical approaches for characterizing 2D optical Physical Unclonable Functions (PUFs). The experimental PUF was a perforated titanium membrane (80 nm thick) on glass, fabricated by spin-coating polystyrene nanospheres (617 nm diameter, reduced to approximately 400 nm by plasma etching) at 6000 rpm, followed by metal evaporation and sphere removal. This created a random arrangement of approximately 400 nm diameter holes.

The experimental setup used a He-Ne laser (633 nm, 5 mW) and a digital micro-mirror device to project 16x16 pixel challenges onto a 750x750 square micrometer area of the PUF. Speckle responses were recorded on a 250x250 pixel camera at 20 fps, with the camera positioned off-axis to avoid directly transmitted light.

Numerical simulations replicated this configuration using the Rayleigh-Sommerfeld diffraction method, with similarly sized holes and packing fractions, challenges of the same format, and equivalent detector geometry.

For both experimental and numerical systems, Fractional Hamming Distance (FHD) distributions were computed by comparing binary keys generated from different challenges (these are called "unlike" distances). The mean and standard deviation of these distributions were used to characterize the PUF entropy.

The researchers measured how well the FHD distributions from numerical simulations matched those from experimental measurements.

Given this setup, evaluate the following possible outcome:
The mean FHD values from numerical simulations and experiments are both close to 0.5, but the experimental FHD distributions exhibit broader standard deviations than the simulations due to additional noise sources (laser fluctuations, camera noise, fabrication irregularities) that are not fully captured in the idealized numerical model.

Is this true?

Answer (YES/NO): NO